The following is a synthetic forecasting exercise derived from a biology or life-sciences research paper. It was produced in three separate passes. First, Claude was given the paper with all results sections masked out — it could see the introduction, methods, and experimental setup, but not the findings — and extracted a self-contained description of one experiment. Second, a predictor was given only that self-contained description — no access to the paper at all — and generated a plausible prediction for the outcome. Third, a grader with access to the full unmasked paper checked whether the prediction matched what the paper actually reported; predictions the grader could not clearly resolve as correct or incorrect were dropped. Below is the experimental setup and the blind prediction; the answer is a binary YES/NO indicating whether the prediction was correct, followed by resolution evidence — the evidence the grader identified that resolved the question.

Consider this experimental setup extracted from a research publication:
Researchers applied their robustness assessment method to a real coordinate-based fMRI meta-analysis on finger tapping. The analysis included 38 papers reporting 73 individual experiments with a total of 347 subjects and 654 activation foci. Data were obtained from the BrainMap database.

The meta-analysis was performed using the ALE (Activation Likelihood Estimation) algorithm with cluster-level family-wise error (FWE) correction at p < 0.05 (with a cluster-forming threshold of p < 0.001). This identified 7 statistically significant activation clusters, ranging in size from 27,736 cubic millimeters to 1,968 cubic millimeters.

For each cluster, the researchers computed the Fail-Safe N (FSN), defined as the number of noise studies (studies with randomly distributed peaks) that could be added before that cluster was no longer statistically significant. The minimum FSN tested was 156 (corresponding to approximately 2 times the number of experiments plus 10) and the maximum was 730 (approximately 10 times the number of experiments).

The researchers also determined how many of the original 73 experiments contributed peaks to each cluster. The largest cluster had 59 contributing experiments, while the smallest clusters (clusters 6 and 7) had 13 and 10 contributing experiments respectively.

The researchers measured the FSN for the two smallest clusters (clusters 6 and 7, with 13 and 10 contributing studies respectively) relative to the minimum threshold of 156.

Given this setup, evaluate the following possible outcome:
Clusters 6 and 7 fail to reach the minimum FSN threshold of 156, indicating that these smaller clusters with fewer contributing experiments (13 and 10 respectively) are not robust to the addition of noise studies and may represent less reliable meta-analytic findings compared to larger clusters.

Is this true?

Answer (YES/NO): YES